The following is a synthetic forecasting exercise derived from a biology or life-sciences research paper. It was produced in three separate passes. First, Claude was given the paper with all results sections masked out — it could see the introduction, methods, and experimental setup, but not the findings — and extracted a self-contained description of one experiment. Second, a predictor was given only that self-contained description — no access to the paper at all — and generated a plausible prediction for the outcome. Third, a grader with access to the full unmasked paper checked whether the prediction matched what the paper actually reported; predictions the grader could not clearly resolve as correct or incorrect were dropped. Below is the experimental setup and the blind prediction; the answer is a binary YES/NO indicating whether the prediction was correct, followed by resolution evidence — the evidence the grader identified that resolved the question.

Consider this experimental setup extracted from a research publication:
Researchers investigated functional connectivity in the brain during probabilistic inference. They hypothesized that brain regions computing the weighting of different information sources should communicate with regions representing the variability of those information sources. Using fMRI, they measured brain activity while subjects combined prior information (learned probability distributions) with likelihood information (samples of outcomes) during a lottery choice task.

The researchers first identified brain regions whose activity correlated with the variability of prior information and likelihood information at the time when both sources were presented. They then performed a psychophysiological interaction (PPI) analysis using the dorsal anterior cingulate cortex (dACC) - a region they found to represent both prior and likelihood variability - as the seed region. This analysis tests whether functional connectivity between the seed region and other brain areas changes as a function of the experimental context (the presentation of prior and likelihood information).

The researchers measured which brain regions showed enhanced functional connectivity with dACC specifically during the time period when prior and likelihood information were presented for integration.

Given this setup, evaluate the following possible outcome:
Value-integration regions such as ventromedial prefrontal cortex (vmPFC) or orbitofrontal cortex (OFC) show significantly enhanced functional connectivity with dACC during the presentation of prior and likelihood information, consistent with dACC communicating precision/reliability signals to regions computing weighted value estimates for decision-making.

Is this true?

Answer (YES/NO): YES